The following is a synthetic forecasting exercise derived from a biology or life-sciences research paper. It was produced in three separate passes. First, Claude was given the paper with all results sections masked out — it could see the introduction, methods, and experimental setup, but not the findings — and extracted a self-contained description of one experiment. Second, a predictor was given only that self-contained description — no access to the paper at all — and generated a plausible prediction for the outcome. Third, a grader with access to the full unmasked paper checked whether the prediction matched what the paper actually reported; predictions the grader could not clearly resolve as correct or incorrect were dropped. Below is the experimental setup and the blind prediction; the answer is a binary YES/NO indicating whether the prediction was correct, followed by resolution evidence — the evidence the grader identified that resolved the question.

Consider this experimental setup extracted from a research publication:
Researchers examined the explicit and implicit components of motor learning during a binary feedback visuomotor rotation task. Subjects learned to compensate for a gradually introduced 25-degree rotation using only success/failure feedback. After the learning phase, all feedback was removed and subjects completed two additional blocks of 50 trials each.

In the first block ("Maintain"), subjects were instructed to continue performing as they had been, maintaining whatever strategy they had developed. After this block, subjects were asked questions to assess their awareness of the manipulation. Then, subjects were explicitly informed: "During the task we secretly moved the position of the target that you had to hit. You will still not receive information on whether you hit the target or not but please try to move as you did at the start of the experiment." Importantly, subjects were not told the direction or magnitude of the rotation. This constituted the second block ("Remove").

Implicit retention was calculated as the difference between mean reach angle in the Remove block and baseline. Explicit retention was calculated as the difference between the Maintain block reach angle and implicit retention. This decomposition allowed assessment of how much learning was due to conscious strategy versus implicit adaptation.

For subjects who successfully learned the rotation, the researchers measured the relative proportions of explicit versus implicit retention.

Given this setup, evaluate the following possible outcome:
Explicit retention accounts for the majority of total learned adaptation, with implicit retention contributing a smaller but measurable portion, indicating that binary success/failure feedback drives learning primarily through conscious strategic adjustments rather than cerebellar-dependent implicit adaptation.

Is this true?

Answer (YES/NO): YES